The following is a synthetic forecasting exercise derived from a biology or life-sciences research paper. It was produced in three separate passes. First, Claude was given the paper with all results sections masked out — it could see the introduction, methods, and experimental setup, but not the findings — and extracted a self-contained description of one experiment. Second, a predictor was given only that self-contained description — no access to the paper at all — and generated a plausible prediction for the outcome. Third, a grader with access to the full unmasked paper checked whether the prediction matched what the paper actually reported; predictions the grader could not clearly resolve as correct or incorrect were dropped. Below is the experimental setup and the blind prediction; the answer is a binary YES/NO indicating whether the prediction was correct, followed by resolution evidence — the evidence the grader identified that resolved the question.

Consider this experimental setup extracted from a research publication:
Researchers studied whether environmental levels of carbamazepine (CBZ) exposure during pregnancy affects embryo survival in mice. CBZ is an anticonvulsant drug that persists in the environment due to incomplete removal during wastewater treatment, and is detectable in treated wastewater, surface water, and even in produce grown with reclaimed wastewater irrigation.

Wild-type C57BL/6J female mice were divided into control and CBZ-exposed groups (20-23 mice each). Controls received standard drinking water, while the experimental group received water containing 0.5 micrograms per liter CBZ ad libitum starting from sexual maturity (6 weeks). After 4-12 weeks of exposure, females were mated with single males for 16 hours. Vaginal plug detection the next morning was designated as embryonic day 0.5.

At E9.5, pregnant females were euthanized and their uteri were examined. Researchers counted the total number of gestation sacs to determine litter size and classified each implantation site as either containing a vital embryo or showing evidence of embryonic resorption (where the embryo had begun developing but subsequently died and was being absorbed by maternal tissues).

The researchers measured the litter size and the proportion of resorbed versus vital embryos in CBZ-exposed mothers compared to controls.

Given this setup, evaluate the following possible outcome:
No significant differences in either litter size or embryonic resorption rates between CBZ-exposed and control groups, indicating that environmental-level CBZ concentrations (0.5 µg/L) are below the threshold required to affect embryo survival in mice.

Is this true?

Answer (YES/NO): YES